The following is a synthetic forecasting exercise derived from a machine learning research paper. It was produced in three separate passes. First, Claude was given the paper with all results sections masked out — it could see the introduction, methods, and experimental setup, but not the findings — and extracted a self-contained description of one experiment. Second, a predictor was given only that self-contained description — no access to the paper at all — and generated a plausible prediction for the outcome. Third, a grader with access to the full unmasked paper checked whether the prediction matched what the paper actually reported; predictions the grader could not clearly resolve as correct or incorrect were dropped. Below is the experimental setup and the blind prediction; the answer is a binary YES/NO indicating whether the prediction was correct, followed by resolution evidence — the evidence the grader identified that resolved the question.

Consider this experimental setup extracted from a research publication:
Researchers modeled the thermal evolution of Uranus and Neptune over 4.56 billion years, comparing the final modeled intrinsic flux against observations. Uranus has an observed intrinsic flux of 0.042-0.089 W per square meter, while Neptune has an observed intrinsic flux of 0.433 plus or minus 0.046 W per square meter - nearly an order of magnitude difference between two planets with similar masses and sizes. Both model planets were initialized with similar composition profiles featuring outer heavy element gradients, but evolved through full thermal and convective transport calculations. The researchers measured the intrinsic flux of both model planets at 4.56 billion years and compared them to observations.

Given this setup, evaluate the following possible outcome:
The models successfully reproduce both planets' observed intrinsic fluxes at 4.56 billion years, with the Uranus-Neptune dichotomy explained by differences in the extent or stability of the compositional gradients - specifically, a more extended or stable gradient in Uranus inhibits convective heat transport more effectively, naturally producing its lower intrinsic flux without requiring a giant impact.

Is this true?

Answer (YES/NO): YES